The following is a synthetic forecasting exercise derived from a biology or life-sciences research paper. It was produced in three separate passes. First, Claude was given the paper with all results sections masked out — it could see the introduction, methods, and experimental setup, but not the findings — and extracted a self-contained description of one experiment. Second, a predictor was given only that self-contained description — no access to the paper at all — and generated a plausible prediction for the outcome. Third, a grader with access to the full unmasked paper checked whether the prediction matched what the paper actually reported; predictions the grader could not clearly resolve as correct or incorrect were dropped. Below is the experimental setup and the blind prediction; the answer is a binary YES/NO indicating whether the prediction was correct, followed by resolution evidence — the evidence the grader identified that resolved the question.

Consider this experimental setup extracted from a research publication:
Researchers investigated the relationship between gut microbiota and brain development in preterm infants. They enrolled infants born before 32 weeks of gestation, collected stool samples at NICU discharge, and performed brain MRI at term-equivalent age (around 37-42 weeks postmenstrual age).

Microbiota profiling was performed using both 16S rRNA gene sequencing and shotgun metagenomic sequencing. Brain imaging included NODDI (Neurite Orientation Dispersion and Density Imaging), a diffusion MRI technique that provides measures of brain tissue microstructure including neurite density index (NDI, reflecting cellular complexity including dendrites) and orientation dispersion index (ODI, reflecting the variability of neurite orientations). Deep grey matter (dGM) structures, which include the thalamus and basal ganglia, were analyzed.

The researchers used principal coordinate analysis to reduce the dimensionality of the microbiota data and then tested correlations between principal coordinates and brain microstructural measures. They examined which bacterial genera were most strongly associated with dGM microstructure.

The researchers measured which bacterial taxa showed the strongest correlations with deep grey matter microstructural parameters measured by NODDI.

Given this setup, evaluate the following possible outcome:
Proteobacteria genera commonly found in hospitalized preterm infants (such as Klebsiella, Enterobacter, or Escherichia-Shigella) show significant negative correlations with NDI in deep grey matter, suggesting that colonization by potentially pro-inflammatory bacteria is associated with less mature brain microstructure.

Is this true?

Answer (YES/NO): NO